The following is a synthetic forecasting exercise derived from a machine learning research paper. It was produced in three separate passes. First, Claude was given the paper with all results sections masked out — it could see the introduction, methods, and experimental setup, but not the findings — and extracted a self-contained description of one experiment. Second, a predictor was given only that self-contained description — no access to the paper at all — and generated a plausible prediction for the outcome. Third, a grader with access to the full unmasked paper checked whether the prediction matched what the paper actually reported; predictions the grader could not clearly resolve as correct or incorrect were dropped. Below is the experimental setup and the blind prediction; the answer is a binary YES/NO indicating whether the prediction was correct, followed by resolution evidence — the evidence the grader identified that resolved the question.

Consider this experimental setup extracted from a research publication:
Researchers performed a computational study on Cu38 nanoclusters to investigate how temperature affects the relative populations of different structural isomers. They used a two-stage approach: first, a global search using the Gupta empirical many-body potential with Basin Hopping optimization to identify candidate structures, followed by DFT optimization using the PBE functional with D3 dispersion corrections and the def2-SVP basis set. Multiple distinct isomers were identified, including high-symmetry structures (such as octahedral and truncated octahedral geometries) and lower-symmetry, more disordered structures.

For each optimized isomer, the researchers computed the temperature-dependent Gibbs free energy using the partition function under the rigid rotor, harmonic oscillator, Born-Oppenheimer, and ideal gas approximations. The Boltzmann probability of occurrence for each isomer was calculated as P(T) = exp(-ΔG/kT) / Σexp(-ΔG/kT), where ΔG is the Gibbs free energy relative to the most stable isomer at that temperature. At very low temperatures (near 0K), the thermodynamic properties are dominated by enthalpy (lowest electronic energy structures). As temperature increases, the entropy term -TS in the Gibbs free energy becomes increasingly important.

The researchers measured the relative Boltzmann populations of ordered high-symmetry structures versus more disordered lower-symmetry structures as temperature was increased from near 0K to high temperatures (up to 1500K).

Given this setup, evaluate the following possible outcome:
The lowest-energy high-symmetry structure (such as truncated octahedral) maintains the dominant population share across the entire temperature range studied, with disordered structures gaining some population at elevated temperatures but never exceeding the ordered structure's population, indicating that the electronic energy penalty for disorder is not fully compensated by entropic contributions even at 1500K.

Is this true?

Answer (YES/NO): NO